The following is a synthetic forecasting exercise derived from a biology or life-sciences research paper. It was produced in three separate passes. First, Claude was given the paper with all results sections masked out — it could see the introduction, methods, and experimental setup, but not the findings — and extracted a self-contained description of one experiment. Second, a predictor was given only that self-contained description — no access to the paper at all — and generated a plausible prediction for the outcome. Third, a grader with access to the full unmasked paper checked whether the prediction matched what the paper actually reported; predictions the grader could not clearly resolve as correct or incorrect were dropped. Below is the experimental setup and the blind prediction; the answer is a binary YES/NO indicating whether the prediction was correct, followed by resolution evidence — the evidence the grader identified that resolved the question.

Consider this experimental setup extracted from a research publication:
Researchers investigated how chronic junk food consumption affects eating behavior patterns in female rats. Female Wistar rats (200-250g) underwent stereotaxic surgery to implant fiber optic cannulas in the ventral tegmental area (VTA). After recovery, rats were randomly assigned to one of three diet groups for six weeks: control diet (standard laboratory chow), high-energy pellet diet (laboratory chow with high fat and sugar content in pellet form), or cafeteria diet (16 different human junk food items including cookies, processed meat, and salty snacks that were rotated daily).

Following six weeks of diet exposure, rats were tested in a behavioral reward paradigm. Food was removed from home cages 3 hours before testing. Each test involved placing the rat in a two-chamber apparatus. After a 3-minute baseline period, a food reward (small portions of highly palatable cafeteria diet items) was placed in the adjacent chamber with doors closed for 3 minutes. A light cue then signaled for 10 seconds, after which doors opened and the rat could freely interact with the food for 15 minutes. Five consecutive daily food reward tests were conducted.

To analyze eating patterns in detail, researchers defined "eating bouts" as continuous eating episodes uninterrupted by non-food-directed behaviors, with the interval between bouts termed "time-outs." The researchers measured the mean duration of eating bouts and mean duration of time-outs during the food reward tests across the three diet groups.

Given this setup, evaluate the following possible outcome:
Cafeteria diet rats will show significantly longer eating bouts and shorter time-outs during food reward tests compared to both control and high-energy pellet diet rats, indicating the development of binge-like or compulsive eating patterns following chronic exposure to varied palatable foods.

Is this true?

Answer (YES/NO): NO